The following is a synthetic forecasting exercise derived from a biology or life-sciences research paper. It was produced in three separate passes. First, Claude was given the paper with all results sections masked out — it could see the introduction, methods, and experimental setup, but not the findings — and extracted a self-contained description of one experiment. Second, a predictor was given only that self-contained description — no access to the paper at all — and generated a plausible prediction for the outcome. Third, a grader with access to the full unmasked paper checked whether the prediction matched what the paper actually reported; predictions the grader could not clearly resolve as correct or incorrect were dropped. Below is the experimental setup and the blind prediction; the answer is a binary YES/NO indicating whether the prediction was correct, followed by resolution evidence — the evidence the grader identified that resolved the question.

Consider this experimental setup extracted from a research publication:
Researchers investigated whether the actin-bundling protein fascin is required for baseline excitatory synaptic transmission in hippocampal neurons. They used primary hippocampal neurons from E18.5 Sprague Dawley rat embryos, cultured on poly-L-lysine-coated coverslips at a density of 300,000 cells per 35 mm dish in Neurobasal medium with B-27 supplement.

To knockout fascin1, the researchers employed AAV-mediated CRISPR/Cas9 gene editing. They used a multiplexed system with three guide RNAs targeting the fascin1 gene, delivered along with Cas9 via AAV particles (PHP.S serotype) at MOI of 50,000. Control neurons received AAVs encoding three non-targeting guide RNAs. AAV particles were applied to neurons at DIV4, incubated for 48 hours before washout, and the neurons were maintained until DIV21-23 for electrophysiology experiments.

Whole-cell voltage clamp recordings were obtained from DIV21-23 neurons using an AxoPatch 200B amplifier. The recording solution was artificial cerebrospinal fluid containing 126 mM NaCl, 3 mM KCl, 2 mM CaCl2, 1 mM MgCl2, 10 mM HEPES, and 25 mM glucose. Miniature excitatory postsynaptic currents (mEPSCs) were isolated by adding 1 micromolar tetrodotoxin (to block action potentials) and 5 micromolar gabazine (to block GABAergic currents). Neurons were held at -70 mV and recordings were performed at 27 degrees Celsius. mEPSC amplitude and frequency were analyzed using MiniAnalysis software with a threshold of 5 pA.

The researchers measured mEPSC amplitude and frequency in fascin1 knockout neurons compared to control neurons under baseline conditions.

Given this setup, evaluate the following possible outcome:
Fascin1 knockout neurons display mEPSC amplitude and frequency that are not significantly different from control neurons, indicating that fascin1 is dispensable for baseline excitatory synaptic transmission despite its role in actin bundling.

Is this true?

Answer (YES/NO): YES